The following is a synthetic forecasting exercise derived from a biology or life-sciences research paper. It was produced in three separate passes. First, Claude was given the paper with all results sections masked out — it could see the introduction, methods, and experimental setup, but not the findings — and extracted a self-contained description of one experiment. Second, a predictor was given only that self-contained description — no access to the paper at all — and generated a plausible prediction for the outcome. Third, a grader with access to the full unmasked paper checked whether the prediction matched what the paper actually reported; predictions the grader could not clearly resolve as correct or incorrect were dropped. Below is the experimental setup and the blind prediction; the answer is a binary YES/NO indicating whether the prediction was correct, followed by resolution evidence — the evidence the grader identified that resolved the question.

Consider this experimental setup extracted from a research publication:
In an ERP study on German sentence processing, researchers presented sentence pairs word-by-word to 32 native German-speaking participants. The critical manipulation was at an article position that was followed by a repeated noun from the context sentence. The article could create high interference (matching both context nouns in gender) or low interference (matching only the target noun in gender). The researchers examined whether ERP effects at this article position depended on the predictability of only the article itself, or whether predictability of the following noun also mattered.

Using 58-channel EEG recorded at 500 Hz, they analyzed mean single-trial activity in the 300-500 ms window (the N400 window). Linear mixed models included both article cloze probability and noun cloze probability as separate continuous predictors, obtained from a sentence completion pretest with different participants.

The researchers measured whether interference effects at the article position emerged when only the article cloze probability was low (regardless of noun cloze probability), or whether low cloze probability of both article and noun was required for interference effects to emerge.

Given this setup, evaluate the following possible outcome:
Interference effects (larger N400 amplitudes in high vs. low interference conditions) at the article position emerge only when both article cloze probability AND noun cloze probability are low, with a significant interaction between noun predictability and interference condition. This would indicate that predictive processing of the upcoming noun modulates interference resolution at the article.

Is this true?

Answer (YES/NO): YES